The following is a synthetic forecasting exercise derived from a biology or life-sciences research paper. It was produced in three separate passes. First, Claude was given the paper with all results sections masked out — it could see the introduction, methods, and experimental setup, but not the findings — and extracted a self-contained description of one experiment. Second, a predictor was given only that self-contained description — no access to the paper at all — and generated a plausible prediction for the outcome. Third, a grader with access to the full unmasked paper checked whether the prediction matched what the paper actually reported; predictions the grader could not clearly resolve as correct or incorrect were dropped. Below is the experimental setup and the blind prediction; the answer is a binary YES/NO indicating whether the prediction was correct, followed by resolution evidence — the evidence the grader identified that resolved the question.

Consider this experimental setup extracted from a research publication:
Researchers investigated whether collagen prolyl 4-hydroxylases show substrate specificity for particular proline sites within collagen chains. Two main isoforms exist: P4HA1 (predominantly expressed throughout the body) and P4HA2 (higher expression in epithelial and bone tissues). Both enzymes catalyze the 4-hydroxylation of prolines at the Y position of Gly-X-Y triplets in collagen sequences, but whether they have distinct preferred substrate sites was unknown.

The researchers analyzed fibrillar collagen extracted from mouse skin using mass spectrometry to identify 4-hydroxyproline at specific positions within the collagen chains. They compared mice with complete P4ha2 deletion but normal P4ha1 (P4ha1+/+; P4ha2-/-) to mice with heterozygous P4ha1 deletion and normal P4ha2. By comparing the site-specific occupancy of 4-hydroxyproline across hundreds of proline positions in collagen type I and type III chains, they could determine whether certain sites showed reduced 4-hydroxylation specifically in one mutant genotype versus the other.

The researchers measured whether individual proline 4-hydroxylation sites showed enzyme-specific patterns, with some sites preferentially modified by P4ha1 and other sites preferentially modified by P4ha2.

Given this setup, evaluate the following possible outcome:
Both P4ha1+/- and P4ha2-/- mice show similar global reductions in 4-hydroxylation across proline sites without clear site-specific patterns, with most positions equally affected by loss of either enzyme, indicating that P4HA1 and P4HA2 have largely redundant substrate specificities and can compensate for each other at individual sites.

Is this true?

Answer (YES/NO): NO